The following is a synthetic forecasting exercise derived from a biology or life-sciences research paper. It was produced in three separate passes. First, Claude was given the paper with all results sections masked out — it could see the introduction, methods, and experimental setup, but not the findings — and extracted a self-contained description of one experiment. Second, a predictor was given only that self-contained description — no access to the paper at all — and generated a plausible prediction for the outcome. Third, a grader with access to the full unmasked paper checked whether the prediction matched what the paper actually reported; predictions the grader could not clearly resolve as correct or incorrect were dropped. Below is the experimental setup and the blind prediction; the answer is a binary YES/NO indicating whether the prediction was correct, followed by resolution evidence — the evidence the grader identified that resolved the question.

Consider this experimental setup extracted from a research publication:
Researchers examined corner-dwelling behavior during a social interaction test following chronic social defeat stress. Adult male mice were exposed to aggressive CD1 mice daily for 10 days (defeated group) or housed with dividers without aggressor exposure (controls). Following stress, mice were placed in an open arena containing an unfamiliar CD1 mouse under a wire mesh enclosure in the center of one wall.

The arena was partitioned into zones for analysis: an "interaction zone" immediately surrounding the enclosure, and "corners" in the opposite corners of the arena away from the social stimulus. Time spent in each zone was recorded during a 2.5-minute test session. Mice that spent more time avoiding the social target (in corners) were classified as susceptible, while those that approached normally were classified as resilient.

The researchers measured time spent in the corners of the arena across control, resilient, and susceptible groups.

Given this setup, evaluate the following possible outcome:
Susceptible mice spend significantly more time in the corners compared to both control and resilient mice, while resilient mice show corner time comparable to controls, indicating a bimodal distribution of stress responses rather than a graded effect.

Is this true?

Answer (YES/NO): YES